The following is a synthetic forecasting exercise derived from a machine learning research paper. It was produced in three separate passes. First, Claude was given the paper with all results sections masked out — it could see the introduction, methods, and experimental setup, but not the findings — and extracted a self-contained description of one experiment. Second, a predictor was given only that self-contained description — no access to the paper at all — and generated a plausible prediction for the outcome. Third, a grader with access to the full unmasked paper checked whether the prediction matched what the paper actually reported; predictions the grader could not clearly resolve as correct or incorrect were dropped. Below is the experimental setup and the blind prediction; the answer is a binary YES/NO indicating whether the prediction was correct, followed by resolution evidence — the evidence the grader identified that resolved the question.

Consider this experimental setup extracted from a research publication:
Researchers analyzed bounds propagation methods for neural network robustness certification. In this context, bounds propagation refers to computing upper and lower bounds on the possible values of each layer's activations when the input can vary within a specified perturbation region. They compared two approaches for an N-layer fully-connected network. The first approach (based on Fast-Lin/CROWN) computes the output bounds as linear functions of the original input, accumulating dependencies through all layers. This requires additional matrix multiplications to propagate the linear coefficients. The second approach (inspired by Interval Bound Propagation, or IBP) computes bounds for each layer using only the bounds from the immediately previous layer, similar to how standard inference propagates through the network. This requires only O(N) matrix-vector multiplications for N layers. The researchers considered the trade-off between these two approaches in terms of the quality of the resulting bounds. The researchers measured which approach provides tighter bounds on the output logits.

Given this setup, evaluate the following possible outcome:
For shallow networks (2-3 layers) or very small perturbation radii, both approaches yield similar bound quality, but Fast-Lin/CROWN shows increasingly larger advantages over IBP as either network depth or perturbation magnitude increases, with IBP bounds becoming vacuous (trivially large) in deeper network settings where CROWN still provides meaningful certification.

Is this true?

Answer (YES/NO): NO